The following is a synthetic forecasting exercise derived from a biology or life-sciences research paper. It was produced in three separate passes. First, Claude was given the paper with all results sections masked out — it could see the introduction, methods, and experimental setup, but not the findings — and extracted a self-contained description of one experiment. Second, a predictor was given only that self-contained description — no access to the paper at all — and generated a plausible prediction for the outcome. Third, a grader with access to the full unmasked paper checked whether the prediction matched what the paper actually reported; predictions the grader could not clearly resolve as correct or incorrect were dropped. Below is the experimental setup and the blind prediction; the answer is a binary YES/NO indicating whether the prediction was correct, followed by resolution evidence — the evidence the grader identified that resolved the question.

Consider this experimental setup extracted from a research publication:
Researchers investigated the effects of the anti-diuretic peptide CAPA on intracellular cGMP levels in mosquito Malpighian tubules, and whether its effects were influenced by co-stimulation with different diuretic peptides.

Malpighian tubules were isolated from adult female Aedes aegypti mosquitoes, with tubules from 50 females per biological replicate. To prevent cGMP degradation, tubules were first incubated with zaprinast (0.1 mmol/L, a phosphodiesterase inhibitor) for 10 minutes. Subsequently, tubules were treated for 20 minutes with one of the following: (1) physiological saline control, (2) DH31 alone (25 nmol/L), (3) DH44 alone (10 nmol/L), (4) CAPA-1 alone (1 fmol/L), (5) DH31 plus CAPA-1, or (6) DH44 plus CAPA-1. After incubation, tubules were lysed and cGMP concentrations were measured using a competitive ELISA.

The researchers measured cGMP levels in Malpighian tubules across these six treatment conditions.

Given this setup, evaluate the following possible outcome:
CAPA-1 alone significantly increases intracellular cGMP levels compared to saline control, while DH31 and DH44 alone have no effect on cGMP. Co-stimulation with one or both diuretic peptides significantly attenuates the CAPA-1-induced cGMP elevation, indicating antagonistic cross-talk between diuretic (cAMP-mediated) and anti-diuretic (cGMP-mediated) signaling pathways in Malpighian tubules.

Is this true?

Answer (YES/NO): NO